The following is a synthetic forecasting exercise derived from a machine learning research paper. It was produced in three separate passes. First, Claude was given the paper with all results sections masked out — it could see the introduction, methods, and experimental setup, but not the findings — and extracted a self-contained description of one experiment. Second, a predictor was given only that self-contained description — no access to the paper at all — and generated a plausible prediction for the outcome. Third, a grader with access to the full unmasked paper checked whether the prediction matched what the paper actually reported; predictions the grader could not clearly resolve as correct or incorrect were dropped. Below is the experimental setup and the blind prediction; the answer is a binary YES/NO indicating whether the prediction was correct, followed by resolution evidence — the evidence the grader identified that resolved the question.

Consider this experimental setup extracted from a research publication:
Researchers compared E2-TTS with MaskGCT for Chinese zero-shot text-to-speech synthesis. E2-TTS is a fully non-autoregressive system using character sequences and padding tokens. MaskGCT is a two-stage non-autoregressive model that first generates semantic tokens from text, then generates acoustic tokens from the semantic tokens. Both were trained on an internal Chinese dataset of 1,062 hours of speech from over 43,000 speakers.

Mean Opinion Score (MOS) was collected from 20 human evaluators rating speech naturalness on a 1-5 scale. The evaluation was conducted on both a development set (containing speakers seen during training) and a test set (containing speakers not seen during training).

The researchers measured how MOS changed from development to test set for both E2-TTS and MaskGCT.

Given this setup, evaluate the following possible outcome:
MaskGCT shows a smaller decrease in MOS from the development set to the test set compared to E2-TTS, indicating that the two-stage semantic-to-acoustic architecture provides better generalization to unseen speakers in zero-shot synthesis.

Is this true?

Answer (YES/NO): NO